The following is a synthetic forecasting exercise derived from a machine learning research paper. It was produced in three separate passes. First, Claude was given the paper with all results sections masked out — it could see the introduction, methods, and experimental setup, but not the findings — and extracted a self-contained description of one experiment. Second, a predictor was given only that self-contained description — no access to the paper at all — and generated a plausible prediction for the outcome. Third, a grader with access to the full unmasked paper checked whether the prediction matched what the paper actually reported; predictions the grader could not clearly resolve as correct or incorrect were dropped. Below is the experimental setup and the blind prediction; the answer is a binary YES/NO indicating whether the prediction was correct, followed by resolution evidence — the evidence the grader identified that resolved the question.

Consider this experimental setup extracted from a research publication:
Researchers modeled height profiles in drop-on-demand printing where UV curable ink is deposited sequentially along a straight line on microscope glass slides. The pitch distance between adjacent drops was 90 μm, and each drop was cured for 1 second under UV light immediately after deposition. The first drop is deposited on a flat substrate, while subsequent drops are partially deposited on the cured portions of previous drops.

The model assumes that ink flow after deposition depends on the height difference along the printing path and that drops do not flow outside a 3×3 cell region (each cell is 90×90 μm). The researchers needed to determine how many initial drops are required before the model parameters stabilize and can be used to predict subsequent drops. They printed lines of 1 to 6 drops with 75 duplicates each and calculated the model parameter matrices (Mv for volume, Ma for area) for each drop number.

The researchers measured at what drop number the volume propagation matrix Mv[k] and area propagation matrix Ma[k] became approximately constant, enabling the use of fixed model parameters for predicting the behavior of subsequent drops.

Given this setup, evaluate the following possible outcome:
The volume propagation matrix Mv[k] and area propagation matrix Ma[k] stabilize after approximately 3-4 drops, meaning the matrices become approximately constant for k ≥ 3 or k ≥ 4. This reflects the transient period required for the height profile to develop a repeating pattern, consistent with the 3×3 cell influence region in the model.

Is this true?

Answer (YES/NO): YES